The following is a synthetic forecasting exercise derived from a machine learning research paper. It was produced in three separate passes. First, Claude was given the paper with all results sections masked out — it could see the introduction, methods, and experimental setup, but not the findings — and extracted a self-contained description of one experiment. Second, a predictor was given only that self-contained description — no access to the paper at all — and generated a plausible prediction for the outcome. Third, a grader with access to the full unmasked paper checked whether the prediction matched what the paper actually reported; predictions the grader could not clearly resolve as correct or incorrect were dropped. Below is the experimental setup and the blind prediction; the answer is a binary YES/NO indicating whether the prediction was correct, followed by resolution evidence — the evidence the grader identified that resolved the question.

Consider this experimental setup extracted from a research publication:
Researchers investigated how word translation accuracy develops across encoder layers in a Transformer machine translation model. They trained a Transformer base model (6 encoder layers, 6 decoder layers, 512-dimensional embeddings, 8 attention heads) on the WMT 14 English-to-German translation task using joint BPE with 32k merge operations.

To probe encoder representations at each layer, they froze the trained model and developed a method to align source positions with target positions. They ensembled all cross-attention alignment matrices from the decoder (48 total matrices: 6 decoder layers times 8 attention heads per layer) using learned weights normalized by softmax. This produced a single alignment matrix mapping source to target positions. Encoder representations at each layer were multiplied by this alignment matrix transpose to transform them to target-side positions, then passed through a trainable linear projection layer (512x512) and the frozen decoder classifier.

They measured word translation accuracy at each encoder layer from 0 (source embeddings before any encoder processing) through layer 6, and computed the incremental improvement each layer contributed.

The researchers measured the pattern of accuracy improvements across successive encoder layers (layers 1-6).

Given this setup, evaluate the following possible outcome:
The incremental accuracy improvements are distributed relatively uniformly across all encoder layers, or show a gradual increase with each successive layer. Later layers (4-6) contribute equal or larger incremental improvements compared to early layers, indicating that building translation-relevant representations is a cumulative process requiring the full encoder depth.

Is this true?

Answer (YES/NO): NO